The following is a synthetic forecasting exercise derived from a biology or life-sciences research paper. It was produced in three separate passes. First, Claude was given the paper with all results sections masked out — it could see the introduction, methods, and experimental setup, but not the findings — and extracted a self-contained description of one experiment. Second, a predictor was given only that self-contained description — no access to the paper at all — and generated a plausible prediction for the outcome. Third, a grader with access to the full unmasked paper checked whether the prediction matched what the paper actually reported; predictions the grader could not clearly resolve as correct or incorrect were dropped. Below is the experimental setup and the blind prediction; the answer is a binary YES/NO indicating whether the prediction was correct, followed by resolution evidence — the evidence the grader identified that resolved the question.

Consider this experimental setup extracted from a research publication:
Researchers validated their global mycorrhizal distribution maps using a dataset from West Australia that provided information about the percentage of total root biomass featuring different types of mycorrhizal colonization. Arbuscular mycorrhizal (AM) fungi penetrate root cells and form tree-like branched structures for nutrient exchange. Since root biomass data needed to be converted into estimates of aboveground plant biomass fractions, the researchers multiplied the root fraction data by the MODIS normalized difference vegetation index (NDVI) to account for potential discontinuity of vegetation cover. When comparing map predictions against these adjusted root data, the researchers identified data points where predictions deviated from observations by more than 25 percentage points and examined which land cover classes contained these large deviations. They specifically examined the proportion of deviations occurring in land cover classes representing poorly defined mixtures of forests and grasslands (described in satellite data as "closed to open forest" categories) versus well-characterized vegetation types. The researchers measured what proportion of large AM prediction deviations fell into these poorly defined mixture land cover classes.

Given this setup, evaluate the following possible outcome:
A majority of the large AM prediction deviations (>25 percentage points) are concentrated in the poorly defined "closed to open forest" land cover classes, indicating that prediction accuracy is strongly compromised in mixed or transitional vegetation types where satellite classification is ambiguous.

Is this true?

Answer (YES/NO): NO